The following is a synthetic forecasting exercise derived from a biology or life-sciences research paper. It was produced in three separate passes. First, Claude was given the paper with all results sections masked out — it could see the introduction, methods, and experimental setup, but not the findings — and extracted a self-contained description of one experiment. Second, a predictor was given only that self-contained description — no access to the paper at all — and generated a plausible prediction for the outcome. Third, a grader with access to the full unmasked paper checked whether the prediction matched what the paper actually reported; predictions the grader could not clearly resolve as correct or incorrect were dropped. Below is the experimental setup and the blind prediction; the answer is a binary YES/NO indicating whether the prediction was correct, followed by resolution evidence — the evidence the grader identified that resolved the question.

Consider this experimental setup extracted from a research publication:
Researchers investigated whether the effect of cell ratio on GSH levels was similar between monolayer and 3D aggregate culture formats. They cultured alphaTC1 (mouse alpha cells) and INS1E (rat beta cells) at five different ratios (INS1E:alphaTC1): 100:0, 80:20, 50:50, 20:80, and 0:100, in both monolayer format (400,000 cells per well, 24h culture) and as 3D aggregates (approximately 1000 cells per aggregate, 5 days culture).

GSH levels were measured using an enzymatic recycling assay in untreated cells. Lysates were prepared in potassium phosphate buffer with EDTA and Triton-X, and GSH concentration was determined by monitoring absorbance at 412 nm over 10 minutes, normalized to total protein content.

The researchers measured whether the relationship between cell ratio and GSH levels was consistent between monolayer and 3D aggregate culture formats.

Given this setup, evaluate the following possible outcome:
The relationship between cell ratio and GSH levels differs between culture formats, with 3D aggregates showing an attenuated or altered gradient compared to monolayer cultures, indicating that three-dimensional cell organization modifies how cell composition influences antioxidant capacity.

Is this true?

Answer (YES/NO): NO